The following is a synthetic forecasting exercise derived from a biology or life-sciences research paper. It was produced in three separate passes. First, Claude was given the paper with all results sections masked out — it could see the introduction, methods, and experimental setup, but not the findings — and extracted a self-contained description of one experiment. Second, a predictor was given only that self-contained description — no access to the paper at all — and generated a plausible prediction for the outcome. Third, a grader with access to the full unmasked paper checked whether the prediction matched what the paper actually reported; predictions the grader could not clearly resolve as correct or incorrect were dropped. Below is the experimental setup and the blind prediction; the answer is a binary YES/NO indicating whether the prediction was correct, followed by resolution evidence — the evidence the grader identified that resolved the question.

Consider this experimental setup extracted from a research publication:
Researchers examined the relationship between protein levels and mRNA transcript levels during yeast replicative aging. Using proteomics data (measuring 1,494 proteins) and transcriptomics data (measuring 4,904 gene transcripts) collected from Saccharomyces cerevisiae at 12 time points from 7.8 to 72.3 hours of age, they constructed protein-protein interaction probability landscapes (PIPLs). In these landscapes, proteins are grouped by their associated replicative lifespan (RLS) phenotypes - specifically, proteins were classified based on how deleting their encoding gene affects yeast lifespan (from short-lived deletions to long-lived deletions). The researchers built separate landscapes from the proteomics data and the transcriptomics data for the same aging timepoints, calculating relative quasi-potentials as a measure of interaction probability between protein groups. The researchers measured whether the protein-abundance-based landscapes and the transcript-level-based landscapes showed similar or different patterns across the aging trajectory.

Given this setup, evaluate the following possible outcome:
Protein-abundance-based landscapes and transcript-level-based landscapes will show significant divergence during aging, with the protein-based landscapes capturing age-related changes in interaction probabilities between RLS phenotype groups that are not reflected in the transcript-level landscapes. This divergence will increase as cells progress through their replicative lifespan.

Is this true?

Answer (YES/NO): YES